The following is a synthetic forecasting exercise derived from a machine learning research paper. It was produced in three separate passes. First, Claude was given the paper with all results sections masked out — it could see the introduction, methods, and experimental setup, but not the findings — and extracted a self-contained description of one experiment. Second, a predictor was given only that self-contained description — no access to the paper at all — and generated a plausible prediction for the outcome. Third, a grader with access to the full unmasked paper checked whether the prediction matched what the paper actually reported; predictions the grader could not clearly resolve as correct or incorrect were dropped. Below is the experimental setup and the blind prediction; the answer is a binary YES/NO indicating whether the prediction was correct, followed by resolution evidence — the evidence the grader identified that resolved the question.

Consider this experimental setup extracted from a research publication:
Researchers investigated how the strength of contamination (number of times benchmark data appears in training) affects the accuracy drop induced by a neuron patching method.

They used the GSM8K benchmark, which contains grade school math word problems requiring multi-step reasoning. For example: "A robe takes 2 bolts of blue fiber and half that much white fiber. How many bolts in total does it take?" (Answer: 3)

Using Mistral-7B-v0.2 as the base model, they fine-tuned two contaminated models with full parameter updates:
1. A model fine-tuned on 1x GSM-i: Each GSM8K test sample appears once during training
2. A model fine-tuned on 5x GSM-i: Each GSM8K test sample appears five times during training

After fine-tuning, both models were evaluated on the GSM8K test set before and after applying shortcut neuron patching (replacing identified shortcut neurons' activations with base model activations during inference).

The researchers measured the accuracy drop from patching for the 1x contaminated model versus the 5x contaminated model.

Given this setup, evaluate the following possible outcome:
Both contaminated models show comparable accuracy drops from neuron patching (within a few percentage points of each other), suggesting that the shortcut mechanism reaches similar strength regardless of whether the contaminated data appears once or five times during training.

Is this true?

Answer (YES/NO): NO